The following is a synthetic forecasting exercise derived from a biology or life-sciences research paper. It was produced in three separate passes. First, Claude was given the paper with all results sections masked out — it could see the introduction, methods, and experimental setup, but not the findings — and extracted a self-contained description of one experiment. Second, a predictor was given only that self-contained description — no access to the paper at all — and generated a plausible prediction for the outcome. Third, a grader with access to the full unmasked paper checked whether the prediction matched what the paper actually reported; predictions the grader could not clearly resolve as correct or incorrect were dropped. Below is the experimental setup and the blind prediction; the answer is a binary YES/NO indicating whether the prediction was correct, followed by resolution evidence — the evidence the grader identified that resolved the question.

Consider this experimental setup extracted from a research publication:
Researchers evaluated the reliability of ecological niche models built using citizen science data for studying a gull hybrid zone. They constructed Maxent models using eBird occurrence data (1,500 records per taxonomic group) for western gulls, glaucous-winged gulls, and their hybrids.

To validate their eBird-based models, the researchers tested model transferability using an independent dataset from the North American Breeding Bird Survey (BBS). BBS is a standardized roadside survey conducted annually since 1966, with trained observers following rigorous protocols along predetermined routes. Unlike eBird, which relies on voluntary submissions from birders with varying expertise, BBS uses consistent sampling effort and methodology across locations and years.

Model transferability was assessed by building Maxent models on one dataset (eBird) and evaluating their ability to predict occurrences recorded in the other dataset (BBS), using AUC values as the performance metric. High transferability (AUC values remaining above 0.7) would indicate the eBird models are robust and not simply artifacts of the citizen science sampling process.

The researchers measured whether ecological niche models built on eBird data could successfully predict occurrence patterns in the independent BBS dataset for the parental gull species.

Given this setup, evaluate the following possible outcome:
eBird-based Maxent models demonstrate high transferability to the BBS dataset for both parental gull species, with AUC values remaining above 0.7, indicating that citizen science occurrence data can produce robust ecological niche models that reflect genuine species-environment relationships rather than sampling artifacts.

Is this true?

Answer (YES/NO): YES